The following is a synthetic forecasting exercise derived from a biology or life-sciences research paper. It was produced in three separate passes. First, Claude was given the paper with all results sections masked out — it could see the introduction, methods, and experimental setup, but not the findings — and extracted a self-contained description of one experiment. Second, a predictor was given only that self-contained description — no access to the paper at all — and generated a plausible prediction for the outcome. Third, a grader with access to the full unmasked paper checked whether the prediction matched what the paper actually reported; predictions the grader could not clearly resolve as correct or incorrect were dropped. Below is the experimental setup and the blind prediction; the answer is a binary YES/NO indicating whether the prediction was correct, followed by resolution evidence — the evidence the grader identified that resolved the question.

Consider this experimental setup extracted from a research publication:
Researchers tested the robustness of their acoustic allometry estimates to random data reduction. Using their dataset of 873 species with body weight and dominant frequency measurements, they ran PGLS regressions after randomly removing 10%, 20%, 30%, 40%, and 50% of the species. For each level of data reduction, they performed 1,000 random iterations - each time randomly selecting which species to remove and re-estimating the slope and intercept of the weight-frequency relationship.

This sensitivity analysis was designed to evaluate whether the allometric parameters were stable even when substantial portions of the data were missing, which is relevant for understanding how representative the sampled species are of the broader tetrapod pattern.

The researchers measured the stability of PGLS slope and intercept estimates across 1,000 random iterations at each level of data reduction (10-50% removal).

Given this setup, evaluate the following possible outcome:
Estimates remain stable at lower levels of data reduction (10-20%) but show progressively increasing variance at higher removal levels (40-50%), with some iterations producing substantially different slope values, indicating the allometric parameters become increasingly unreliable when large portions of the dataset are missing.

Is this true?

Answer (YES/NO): NO